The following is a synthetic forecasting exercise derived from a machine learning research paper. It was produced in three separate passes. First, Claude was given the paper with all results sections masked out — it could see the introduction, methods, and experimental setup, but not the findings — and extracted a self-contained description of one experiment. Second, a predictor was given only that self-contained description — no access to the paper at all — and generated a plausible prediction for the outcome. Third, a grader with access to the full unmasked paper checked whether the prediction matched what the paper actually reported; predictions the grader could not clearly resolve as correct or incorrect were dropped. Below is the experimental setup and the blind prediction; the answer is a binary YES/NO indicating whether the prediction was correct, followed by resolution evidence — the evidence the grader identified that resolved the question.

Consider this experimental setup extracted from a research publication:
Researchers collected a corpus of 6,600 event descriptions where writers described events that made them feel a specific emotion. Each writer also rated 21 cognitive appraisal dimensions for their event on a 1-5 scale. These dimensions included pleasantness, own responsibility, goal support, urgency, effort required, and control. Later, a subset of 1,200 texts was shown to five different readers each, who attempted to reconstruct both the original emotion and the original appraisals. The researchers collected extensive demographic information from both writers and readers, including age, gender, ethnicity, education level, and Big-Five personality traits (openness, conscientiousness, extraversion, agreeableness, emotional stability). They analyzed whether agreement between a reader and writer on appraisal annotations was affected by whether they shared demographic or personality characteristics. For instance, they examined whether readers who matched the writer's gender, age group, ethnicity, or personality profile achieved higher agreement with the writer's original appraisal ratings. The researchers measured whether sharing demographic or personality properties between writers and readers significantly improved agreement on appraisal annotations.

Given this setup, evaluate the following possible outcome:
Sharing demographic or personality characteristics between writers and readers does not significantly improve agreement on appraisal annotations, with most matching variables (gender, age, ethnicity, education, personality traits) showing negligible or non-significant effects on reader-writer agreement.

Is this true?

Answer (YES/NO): NO